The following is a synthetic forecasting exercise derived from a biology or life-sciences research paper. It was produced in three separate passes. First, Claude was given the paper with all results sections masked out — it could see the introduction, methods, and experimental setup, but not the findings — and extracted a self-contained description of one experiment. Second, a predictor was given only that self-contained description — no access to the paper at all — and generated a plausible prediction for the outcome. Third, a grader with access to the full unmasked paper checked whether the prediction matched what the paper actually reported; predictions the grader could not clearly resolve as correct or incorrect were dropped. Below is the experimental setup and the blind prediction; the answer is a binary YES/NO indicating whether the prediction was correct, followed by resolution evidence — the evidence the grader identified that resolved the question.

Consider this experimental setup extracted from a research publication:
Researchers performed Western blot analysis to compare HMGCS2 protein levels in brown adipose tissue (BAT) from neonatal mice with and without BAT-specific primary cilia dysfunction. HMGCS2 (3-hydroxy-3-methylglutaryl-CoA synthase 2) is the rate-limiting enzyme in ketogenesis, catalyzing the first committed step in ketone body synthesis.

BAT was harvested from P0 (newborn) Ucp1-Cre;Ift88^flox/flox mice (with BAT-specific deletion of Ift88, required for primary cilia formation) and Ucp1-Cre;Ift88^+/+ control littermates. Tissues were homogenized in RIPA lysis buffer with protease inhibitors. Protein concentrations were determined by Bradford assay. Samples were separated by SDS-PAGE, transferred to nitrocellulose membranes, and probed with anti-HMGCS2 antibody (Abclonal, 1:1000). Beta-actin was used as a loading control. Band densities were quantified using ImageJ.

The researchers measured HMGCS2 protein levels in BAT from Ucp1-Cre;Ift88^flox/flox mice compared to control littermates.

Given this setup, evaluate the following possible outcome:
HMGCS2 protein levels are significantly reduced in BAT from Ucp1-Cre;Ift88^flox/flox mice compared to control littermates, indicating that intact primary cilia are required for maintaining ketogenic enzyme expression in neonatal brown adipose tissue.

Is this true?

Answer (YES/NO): YES